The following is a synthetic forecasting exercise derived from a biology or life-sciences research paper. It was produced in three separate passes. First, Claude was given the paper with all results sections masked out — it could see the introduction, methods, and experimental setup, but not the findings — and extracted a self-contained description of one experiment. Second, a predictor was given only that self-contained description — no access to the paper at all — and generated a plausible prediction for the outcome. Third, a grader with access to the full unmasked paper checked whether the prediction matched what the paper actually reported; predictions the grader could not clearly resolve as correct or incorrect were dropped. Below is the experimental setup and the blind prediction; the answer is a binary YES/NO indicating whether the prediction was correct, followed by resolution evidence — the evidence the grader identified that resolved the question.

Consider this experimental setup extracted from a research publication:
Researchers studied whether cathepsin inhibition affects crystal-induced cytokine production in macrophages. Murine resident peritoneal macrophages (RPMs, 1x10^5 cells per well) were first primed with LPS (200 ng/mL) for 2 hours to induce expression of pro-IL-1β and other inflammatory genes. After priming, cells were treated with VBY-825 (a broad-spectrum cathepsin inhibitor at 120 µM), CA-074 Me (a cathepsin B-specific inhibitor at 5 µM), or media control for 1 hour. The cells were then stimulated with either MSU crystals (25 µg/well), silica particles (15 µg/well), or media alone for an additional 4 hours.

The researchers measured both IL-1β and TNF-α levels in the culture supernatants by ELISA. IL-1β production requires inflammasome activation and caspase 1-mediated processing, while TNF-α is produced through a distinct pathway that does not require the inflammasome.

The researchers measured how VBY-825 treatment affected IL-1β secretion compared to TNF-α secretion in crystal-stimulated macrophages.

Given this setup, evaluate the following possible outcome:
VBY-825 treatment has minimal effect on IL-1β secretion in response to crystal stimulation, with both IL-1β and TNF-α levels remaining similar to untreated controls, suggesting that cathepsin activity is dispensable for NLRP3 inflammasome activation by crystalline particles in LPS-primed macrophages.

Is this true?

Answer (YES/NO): NO